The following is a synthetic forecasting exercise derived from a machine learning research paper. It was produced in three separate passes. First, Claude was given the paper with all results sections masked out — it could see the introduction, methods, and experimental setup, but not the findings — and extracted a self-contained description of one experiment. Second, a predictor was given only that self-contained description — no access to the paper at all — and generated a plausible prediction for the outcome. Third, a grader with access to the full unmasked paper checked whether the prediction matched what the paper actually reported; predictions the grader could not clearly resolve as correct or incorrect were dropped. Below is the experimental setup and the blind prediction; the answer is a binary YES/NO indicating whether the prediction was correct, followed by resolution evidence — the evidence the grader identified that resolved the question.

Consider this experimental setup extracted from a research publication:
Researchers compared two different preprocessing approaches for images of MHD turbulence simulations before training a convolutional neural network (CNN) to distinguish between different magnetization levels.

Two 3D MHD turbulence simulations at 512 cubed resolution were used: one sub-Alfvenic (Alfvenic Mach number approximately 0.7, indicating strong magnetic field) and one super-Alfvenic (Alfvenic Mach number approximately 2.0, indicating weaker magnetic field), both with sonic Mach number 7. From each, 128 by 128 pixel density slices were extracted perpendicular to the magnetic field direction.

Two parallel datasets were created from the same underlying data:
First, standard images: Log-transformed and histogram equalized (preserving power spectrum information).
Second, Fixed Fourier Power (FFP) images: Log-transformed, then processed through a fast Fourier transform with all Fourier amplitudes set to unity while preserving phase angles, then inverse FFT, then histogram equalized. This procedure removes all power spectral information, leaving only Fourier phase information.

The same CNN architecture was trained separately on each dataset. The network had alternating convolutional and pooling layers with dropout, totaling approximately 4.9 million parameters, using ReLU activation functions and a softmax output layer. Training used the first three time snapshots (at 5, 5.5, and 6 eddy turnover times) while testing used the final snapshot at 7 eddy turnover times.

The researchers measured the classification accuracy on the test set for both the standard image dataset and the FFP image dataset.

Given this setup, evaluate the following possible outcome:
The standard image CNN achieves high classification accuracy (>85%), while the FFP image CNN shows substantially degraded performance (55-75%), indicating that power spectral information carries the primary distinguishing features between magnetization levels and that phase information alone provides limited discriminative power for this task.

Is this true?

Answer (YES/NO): NO